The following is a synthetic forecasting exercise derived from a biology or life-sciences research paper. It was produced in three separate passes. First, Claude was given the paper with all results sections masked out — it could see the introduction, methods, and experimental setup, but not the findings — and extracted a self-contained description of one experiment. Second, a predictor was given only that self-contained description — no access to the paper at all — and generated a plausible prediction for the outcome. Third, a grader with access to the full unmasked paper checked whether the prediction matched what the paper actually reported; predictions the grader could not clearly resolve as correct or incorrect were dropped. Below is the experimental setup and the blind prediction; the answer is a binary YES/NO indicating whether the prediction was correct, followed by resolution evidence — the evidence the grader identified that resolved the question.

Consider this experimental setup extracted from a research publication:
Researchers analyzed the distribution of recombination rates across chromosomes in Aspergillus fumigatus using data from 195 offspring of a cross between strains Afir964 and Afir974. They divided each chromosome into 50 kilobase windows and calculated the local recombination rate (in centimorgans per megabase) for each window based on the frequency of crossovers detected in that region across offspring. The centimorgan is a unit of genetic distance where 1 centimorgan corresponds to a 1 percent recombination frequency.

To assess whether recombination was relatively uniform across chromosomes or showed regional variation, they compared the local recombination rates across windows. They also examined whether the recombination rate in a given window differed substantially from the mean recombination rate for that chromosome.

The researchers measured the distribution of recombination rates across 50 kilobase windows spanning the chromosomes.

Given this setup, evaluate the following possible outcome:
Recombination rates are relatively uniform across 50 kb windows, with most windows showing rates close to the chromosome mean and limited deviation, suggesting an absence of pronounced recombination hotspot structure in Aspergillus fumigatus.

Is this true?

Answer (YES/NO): NO